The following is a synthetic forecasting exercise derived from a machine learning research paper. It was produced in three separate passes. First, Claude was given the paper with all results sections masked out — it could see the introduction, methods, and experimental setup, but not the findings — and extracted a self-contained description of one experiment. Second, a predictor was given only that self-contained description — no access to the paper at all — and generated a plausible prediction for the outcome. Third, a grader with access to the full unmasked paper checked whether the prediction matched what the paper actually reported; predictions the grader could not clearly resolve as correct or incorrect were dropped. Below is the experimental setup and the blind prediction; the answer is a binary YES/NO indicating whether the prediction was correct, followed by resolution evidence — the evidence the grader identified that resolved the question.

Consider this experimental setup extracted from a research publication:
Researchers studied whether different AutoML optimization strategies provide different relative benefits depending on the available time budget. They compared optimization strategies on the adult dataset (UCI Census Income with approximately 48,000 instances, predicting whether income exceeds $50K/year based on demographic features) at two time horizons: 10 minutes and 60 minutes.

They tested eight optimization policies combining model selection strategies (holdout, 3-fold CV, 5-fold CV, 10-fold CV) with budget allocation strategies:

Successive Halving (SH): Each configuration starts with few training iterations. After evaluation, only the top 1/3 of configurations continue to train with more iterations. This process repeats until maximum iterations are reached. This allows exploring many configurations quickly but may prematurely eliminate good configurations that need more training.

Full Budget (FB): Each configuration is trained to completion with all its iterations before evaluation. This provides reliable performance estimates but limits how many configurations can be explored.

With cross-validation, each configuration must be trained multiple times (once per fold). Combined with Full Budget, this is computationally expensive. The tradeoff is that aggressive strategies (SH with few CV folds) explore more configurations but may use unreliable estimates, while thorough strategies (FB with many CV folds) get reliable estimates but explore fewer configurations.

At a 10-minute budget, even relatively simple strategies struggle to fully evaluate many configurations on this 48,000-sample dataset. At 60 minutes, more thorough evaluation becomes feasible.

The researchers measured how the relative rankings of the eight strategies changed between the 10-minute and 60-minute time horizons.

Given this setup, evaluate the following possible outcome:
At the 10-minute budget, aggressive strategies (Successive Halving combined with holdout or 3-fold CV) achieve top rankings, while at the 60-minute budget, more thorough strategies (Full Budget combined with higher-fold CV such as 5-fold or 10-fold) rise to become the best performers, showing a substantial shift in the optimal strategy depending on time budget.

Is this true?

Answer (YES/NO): NO